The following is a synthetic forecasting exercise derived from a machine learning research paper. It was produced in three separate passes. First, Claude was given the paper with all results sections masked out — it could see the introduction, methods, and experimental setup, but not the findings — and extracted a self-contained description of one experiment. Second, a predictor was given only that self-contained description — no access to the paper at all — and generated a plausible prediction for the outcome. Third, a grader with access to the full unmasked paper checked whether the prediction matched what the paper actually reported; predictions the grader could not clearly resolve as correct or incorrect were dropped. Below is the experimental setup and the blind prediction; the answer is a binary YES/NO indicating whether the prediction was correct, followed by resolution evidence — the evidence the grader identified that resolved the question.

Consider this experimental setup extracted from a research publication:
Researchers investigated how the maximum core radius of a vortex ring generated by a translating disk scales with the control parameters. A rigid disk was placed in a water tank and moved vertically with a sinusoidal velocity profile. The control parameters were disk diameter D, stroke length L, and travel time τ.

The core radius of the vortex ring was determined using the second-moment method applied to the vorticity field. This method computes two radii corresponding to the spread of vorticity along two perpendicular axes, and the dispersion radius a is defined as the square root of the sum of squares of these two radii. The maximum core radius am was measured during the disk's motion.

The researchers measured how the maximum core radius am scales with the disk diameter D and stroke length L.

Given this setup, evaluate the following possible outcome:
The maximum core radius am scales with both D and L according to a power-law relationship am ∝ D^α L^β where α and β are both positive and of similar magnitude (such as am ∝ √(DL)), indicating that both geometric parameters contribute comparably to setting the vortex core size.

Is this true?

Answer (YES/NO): NO